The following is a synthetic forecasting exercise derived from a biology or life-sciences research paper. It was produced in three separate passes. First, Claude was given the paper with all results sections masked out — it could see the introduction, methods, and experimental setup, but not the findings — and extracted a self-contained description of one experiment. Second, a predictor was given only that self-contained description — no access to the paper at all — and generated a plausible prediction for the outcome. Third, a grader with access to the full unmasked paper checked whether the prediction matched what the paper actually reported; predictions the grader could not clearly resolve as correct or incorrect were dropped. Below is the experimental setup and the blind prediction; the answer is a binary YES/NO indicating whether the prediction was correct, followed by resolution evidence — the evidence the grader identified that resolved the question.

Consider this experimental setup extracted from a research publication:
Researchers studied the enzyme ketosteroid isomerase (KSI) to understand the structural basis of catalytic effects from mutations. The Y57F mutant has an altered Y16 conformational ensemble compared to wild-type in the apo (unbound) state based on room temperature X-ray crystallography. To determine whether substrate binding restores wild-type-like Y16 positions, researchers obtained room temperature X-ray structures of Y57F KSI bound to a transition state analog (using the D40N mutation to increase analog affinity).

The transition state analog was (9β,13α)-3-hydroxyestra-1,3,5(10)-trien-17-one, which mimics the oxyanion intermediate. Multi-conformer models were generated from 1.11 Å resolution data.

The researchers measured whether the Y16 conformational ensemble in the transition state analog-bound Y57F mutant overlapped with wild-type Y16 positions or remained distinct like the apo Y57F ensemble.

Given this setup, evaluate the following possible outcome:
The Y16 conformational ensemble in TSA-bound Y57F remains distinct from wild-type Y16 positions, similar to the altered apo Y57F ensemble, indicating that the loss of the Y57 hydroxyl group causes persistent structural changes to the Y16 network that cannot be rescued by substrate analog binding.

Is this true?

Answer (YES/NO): YES